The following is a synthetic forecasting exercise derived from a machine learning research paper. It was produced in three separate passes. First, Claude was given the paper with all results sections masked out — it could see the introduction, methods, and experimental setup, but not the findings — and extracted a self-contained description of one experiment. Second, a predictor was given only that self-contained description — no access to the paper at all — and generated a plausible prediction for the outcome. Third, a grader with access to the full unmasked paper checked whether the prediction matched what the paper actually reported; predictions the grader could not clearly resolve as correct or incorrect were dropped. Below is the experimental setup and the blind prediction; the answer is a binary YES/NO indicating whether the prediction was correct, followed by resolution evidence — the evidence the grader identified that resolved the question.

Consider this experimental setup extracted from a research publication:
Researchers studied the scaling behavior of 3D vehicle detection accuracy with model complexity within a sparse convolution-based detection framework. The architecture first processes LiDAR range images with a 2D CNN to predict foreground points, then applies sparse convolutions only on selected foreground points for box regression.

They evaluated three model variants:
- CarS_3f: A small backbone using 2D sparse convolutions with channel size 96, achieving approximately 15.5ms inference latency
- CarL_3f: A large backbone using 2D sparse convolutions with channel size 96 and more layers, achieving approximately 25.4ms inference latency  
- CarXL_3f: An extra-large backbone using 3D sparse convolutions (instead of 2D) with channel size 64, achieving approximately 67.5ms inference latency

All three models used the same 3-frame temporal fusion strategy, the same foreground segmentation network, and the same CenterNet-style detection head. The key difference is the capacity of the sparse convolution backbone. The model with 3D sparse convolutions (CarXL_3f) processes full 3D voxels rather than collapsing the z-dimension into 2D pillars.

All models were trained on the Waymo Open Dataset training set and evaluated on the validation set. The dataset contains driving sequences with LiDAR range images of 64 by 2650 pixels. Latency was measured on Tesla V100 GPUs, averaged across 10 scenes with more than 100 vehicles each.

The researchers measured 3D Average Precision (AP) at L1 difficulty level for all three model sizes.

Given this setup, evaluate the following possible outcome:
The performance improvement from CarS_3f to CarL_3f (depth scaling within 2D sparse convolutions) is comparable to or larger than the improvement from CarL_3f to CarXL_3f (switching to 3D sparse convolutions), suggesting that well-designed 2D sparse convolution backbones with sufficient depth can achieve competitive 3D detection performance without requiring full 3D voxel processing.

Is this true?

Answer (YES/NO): NO